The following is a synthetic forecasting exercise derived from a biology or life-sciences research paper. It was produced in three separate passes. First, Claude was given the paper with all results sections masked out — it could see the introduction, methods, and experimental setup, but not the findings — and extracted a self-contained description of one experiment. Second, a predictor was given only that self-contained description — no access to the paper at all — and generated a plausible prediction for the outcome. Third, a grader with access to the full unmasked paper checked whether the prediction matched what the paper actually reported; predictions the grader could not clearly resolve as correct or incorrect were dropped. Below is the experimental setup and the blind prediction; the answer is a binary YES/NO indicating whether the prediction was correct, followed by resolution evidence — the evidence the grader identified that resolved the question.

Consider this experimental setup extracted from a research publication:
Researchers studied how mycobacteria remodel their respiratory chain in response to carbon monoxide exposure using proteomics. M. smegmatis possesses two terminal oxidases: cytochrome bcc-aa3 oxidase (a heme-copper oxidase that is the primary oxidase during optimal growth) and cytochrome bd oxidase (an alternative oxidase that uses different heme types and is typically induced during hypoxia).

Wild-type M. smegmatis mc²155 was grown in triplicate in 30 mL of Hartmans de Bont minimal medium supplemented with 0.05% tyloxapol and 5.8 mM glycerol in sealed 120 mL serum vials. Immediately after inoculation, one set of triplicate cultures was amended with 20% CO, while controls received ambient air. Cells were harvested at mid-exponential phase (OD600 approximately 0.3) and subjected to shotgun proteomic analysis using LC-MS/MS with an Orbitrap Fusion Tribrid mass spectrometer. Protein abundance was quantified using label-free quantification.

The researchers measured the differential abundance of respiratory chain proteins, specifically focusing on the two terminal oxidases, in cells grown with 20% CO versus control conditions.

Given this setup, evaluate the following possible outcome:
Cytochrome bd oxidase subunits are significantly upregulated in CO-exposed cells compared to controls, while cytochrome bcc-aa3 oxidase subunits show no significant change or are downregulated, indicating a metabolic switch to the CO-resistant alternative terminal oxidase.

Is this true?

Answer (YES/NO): YES